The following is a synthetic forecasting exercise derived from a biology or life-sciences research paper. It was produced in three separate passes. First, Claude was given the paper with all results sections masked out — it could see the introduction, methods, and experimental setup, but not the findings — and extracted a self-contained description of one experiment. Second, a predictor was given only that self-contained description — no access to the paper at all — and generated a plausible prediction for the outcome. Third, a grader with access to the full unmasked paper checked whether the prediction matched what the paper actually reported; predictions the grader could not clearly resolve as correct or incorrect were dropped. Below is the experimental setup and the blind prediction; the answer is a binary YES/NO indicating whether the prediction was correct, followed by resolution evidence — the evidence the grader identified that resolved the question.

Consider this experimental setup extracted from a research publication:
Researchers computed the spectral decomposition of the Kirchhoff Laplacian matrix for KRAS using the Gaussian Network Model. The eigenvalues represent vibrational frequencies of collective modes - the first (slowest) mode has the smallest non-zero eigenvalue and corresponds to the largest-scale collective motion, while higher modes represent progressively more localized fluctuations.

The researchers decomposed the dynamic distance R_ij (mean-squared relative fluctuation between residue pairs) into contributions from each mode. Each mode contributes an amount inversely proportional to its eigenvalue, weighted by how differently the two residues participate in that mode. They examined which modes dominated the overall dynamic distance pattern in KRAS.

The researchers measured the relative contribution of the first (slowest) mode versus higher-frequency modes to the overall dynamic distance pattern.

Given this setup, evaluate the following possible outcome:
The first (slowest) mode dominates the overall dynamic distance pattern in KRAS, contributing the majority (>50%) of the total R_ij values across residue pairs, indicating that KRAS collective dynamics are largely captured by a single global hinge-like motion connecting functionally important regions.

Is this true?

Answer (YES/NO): YES